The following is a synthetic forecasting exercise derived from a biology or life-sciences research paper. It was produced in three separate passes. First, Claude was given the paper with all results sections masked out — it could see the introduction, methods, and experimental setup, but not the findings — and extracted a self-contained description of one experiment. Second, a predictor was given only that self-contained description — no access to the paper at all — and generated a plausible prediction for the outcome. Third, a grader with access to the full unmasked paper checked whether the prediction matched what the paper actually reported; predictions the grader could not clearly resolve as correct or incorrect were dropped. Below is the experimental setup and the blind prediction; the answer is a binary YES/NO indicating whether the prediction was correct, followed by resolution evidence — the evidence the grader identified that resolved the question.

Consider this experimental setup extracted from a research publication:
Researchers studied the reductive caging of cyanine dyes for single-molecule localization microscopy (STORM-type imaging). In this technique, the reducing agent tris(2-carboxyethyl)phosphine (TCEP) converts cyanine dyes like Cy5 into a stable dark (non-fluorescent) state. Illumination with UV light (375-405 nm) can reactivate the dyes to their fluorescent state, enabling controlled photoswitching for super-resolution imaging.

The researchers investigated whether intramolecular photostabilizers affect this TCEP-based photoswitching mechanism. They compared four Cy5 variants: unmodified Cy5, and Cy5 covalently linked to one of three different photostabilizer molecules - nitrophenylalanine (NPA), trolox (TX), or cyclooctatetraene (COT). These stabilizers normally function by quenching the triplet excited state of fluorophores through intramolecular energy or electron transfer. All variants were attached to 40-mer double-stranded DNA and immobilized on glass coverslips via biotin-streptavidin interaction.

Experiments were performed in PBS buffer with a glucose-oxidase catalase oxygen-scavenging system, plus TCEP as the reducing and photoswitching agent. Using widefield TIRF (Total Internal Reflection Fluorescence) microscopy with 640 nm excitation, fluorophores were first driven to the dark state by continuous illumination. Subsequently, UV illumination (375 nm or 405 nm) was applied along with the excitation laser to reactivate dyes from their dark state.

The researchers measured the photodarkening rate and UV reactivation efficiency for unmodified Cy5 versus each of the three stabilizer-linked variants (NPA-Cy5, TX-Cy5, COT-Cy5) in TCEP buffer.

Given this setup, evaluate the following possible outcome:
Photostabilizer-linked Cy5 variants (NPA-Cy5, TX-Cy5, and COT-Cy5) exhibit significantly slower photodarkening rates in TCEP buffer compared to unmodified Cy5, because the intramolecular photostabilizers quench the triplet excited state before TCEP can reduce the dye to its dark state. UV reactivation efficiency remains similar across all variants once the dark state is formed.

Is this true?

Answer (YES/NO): NO